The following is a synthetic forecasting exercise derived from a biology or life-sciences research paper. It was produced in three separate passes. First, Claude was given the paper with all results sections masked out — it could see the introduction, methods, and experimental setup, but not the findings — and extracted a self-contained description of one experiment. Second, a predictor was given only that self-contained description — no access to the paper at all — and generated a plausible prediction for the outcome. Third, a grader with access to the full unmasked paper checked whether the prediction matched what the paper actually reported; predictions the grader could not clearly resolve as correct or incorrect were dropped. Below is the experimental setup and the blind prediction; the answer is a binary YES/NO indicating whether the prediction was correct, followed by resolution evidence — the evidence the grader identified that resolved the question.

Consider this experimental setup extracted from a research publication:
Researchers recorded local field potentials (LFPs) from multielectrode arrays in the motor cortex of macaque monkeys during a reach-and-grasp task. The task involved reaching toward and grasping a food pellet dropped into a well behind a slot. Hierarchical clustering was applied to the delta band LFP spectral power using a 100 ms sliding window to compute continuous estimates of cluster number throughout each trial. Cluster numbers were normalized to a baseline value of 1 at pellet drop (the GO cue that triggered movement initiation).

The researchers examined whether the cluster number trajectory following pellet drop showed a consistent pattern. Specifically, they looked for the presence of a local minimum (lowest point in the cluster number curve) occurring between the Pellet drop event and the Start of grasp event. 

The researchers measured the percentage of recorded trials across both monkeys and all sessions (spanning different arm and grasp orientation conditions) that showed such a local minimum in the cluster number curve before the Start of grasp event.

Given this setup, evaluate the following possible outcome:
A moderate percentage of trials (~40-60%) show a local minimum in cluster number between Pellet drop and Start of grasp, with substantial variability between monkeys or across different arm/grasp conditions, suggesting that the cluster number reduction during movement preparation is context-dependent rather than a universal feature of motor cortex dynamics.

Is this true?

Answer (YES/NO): NO